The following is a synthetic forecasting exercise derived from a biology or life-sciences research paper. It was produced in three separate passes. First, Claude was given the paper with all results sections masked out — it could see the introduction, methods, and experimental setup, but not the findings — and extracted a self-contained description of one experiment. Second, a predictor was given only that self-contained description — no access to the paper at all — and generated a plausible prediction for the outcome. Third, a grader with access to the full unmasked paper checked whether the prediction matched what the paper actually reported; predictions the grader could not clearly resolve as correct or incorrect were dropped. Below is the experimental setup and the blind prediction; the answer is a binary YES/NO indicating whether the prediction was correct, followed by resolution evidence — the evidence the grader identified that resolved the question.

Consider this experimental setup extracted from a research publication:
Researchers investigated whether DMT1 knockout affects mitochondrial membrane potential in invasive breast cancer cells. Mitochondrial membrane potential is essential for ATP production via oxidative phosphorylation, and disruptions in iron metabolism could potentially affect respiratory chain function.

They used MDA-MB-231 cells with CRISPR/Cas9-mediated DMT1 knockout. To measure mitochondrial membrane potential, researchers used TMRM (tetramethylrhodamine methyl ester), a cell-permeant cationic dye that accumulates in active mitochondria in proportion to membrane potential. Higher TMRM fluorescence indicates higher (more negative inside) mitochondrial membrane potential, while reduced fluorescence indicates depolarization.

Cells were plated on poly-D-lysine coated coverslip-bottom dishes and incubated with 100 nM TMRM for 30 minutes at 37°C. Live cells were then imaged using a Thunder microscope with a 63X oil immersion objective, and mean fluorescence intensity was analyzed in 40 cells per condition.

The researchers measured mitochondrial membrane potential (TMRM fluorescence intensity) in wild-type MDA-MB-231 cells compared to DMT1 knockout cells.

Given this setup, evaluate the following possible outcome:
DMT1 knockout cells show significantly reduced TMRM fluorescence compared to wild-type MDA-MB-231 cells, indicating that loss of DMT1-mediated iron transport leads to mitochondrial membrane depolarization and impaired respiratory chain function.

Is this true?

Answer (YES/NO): NO